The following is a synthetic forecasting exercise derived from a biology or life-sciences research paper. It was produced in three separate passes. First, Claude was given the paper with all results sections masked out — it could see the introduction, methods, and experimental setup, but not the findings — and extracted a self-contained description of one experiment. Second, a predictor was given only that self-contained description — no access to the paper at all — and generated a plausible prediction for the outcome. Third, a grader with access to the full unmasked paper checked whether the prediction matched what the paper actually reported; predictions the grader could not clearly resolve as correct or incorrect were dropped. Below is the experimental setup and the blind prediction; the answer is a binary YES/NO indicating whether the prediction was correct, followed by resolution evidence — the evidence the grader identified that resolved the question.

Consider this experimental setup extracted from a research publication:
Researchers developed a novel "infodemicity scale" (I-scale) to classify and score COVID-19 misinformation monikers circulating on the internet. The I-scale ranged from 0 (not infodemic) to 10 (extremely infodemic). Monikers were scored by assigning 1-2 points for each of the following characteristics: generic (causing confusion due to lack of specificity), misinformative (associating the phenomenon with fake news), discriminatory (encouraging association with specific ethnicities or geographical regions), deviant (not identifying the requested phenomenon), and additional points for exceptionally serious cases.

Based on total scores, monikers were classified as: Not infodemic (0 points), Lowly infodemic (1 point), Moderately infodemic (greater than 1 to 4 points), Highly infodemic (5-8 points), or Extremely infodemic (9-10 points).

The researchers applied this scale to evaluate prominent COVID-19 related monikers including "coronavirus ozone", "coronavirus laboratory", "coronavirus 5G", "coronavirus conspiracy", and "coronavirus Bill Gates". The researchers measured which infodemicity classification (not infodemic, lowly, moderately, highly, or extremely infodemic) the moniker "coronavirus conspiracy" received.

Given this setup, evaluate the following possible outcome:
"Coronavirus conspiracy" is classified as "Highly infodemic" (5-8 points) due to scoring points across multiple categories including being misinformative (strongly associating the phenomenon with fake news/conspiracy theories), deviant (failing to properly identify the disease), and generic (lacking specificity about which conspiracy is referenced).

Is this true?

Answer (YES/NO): NO